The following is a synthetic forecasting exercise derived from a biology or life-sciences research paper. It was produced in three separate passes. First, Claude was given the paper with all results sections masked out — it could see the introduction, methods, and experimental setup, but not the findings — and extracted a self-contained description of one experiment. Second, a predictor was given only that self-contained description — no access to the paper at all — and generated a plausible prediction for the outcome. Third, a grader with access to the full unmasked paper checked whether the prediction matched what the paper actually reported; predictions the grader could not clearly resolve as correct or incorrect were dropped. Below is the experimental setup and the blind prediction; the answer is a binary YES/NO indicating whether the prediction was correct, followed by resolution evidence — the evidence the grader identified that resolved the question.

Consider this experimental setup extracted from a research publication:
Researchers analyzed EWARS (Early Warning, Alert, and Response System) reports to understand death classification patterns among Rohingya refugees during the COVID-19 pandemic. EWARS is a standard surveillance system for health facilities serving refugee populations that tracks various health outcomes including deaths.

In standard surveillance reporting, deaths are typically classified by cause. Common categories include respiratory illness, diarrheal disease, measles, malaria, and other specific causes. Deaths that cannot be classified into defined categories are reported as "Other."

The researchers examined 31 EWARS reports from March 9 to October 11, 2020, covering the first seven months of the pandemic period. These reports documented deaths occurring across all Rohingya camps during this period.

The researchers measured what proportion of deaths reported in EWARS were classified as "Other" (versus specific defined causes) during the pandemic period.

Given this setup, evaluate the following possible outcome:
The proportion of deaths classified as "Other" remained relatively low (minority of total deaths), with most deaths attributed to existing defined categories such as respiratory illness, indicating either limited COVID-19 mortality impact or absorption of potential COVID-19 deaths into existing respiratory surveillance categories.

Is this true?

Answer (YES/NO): NO